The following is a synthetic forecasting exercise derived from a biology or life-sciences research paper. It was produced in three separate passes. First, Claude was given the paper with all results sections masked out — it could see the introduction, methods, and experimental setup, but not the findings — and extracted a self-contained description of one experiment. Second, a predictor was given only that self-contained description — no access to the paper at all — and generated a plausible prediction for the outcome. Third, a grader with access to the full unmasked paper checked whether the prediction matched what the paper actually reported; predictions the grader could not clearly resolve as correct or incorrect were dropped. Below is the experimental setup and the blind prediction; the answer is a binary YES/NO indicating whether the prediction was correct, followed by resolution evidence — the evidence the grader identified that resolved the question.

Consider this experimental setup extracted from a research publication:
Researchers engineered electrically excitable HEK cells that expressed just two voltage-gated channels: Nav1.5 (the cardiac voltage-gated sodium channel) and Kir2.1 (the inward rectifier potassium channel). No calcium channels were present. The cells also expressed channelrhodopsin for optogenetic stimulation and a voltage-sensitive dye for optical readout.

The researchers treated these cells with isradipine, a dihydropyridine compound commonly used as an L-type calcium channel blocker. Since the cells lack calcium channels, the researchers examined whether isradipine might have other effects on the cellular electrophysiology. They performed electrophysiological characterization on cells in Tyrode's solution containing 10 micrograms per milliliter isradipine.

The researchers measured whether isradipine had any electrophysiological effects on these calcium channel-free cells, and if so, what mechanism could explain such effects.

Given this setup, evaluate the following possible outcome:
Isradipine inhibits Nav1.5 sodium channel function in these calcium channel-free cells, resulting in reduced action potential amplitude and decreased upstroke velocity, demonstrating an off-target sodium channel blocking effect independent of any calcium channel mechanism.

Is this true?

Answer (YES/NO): NO